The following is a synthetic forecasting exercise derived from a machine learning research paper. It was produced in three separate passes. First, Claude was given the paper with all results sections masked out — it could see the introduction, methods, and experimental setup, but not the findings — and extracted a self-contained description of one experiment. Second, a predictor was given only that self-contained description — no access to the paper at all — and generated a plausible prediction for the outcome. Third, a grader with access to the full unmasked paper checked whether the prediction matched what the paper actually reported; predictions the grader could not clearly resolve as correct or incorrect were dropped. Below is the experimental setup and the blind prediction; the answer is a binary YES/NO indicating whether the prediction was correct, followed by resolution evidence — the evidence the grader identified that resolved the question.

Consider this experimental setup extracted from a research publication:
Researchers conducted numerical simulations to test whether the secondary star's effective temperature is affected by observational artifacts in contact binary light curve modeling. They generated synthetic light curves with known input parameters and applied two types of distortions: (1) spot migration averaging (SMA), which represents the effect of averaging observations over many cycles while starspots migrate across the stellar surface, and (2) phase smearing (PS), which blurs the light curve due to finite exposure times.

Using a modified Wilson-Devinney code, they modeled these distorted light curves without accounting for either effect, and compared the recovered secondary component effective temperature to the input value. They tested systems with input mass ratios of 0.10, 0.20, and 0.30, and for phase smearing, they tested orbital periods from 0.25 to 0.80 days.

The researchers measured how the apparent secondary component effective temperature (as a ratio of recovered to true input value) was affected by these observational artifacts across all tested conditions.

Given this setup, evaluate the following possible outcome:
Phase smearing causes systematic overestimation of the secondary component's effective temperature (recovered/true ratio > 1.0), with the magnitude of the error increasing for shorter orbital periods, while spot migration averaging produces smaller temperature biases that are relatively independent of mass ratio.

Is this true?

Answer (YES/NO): NO